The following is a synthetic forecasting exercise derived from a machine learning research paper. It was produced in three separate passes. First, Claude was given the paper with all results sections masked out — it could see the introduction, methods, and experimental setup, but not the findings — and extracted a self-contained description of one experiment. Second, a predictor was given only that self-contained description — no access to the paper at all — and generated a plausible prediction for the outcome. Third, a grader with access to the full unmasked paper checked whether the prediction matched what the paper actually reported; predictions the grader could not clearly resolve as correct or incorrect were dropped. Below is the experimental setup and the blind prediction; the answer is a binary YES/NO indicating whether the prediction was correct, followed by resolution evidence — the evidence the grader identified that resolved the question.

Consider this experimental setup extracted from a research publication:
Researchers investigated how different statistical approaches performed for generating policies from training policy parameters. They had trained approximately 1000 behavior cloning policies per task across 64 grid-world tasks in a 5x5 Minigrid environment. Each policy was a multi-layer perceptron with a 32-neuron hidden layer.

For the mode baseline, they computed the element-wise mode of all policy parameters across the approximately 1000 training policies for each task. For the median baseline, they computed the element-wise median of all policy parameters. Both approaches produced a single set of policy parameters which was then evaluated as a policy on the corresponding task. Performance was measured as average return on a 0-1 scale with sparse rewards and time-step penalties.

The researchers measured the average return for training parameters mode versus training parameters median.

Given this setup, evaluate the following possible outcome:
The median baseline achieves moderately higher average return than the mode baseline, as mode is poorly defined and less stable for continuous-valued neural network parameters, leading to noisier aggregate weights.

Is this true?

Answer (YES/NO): YES